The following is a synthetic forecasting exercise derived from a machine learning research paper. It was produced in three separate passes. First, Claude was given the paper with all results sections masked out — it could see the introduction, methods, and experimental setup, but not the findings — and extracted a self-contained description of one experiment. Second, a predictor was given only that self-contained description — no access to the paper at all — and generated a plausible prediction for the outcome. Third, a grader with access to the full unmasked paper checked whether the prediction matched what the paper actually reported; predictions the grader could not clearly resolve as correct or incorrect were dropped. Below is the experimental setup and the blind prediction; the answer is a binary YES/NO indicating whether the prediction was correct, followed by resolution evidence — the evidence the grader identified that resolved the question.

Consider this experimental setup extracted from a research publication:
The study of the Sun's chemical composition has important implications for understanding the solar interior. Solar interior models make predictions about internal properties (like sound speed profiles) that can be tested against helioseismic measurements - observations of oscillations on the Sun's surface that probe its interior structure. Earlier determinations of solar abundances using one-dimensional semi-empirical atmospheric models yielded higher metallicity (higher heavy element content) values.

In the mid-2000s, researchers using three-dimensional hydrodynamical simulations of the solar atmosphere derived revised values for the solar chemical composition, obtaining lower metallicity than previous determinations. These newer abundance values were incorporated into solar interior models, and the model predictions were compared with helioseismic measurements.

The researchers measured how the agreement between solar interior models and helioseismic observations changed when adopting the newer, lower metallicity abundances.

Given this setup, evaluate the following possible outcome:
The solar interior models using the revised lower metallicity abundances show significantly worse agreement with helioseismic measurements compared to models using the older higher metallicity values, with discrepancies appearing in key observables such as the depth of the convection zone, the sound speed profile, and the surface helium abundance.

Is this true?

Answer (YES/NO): YES